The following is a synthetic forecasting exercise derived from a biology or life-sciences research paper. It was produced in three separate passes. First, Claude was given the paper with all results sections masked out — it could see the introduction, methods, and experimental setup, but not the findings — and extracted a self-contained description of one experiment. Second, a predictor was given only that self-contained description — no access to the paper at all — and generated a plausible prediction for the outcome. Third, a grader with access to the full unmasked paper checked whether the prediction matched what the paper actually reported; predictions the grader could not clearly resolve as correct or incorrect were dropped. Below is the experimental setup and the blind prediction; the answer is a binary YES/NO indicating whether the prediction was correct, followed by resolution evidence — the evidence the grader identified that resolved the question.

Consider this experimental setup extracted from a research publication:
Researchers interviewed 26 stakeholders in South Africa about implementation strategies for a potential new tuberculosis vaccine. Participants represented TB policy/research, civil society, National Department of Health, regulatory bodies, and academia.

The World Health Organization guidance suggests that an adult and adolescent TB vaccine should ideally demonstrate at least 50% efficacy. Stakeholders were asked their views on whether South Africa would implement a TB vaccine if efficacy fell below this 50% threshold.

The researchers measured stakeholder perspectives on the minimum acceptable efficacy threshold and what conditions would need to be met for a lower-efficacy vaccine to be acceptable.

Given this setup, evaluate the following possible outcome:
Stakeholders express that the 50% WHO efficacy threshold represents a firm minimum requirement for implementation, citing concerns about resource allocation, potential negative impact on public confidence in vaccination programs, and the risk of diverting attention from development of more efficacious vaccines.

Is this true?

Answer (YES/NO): NO